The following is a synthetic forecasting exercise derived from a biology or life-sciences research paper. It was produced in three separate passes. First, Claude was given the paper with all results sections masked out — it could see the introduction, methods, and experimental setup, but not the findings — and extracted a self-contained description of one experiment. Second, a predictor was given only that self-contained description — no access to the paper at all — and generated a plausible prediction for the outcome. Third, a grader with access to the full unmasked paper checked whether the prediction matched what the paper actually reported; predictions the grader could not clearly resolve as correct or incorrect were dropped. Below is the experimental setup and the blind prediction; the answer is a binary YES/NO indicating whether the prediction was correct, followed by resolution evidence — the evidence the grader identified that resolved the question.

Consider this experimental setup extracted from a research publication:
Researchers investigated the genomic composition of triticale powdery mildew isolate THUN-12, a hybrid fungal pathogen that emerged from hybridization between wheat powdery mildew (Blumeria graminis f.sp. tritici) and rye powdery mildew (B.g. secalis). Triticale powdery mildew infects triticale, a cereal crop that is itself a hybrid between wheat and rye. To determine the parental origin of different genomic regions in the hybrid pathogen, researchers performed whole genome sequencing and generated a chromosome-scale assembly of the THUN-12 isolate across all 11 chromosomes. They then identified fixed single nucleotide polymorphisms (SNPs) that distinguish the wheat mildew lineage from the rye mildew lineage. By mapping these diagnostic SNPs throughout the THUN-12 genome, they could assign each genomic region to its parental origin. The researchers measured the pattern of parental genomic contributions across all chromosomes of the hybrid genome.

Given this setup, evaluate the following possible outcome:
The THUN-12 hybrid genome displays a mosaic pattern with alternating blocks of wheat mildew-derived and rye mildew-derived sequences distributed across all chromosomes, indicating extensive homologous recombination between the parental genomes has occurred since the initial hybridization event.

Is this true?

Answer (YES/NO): NO